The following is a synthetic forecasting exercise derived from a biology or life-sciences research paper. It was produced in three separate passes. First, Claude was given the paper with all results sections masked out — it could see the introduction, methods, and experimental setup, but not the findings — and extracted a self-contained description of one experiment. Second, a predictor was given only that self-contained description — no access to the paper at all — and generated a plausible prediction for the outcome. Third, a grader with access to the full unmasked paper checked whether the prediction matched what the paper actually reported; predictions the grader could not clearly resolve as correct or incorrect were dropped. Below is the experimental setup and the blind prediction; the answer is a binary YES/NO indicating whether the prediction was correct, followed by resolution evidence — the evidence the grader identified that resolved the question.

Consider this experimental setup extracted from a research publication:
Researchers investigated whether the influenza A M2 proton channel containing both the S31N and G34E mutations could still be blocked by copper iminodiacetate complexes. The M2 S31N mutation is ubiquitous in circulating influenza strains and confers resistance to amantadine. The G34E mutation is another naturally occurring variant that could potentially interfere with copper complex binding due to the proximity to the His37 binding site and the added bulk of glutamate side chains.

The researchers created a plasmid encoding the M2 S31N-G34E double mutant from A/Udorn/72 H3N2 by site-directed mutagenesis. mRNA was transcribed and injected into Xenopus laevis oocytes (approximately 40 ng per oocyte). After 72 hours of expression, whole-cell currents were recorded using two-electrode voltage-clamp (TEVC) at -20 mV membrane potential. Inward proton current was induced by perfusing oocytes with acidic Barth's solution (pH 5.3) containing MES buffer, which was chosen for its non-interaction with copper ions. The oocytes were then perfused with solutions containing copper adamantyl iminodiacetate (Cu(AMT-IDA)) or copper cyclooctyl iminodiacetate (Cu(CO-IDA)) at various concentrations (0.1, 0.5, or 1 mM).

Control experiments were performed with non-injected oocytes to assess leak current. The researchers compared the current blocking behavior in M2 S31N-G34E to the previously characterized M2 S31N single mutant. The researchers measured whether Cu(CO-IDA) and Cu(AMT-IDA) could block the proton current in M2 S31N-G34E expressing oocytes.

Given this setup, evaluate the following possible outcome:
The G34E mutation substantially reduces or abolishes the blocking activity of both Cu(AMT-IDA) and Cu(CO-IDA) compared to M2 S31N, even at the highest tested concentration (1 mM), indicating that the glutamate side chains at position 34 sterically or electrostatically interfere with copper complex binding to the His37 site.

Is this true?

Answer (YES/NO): NO